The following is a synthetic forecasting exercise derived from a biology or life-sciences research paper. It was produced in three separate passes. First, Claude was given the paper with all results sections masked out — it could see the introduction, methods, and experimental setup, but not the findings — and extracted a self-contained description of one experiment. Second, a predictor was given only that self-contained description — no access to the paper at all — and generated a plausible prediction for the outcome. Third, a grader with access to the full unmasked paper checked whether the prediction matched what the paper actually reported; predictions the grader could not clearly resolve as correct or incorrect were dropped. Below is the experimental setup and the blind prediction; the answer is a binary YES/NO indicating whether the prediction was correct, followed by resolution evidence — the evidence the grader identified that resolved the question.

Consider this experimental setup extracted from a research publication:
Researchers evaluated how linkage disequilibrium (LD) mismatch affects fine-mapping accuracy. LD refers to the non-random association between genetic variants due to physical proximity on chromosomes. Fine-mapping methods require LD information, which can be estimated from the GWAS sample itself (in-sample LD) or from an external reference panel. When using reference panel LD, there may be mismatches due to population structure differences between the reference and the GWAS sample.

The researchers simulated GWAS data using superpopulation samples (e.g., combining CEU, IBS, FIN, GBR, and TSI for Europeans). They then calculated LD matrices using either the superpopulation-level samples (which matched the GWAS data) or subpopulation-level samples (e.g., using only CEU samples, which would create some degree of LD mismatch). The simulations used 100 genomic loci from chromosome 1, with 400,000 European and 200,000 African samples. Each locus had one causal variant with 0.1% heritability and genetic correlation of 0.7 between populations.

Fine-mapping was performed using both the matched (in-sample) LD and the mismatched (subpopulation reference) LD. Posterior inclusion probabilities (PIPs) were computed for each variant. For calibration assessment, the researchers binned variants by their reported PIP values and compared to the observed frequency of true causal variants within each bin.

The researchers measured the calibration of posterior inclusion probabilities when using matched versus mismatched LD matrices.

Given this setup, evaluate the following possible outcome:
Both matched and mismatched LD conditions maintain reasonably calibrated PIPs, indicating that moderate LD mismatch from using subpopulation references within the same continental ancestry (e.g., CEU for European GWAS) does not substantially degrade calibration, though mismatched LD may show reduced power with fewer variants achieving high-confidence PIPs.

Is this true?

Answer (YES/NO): NO